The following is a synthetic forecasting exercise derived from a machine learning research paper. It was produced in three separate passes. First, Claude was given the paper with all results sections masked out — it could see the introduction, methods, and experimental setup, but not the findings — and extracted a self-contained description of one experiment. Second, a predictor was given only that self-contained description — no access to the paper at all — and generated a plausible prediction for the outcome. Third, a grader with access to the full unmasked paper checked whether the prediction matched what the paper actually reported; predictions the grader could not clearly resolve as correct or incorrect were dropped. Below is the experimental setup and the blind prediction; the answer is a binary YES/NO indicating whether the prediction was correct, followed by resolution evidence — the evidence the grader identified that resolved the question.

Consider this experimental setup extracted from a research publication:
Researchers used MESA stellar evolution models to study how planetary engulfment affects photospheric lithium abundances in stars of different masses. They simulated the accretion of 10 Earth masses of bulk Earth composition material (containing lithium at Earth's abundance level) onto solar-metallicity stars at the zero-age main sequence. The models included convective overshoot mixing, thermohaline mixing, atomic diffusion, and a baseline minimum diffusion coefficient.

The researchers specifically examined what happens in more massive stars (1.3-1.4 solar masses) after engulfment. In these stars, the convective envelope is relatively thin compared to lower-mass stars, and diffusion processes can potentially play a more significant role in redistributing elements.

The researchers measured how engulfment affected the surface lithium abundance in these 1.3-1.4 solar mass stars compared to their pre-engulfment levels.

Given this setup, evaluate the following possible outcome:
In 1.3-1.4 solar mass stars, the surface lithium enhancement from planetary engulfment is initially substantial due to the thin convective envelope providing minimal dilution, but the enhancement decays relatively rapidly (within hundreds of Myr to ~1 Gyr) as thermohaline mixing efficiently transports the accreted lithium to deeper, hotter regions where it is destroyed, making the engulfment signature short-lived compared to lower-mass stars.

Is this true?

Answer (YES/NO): NO